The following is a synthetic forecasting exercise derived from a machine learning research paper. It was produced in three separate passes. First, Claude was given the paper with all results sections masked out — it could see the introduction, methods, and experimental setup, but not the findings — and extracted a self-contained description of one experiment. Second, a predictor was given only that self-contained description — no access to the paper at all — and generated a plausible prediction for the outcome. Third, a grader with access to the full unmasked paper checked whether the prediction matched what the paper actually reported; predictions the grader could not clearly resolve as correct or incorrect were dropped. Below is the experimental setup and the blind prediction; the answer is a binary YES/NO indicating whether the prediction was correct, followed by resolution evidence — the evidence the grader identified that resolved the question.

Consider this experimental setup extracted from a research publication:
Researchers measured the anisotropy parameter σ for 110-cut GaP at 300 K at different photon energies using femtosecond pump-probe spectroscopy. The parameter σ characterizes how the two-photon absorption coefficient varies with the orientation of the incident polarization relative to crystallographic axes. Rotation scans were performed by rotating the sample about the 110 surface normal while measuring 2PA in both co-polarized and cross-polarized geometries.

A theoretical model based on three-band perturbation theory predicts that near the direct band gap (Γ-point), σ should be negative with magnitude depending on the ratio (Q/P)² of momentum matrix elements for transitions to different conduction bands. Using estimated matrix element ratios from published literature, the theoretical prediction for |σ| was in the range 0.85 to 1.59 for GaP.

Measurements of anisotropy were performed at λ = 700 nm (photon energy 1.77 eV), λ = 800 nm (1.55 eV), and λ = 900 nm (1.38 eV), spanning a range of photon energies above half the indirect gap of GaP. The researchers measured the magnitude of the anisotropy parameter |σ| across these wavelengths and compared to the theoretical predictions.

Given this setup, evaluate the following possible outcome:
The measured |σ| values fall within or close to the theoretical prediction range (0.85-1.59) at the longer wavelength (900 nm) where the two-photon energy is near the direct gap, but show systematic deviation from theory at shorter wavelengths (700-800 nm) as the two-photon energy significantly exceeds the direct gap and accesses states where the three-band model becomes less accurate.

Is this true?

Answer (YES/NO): NO